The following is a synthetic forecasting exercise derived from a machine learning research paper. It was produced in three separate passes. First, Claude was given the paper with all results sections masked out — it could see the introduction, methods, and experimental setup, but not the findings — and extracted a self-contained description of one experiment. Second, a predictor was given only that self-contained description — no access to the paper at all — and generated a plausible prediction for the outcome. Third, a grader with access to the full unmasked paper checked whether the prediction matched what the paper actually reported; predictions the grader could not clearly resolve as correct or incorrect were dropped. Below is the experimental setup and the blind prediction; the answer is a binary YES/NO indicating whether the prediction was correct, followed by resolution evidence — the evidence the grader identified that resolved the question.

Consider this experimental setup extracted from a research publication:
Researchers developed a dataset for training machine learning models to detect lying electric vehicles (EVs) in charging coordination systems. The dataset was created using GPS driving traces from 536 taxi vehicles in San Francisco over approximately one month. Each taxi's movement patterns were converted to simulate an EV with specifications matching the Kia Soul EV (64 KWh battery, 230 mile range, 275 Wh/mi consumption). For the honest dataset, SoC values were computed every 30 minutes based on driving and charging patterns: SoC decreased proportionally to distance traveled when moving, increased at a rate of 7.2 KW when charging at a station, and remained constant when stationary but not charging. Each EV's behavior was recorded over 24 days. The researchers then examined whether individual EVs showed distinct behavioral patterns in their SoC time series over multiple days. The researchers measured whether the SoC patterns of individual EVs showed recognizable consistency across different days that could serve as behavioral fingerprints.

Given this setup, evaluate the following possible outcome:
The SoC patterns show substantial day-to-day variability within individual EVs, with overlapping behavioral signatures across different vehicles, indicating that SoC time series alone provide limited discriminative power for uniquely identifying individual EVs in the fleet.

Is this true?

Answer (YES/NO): NO